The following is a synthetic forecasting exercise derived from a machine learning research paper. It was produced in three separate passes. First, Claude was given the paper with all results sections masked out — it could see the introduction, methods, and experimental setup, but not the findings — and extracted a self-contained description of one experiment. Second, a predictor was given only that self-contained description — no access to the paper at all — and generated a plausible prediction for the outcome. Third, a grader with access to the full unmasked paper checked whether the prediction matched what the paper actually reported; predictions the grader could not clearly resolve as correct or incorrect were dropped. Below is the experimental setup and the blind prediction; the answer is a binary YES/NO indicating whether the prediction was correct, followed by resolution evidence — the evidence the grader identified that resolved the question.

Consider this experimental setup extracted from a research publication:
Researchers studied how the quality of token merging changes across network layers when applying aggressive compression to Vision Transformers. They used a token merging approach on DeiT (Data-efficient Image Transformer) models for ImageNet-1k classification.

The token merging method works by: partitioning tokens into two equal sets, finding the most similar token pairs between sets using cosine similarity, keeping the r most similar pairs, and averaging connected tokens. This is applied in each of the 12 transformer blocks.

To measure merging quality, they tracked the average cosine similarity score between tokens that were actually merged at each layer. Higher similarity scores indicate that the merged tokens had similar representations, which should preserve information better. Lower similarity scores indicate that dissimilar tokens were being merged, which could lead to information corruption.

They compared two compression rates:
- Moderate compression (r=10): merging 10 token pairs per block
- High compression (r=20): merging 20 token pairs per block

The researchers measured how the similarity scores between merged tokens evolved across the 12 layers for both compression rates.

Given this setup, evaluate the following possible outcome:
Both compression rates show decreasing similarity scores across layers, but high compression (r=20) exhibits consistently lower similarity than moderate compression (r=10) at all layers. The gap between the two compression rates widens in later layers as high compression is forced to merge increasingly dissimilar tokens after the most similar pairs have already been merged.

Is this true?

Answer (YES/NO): NO